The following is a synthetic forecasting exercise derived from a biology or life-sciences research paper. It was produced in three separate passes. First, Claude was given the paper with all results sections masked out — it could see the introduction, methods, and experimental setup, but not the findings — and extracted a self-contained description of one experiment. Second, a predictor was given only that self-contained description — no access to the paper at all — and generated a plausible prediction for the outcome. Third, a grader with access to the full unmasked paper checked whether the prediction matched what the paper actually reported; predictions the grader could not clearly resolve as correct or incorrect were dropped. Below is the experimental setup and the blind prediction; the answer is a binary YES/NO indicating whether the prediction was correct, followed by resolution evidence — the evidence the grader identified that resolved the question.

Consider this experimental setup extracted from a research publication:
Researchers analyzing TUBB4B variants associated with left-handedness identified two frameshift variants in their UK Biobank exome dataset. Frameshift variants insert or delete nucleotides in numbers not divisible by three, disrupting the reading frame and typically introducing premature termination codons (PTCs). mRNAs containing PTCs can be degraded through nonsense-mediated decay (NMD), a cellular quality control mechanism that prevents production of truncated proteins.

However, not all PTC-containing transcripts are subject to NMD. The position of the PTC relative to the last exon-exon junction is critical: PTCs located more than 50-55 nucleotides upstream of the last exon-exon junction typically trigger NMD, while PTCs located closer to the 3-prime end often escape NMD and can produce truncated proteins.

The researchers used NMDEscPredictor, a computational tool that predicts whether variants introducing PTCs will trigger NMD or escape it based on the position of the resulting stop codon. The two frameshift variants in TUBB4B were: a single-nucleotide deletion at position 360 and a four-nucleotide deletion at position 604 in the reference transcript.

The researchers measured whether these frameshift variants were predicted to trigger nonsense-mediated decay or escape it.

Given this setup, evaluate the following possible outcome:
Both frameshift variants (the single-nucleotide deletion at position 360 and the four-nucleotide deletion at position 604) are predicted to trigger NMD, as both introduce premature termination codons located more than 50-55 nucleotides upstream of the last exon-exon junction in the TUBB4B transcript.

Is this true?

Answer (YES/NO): YES